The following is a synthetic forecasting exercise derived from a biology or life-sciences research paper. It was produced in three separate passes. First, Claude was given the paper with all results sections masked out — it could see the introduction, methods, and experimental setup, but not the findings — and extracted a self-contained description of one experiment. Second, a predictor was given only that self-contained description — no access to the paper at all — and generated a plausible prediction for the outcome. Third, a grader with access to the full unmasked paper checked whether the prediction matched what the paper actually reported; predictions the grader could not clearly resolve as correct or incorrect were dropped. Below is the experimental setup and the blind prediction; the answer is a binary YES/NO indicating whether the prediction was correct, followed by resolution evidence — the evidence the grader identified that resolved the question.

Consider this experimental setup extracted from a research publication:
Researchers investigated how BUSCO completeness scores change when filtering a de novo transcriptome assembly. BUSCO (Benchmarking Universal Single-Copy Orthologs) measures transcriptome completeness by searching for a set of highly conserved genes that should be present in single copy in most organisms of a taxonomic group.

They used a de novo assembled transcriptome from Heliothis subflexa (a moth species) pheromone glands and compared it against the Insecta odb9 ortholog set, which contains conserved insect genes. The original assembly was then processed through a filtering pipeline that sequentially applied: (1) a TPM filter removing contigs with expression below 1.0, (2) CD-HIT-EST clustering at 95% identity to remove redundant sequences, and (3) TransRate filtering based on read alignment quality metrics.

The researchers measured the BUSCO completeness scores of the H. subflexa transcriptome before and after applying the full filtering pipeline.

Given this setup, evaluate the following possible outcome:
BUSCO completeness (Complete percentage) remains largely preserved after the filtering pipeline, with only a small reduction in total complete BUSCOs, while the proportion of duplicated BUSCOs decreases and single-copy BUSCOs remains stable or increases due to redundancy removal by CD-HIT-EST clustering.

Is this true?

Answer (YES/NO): YES